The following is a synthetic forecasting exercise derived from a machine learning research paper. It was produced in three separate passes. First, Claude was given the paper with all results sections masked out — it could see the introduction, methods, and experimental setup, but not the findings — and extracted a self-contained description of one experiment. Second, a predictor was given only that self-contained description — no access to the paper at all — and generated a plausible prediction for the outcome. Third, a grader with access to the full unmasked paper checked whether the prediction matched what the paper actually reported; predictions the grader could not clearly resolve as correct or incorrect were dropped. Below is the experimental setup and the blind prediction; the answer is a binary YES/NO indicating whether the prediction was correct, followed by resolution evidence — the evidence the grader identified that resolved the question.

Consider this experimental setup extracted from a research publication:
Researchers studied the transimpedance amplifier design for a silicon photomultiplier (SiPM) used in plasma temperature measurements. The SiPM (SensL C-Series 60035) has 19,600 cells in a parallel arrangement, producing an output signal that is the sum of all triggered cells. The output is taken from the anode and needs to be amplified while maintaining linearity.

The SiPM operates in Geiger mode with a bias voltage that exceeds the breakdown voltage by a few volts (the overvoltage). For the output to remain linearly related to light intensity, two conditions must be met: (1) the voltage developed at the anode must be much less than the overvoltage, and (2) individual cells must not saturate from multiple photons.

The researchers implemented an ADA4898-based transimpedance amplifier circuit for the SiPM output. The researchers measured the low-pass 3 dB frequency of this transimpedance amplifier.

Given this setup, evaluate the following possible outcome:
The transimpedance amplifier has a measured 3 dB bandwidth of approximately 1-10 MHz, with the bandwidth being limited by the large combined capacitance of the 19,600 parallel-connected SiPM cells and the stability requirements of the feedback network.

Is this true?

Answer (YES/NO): YES